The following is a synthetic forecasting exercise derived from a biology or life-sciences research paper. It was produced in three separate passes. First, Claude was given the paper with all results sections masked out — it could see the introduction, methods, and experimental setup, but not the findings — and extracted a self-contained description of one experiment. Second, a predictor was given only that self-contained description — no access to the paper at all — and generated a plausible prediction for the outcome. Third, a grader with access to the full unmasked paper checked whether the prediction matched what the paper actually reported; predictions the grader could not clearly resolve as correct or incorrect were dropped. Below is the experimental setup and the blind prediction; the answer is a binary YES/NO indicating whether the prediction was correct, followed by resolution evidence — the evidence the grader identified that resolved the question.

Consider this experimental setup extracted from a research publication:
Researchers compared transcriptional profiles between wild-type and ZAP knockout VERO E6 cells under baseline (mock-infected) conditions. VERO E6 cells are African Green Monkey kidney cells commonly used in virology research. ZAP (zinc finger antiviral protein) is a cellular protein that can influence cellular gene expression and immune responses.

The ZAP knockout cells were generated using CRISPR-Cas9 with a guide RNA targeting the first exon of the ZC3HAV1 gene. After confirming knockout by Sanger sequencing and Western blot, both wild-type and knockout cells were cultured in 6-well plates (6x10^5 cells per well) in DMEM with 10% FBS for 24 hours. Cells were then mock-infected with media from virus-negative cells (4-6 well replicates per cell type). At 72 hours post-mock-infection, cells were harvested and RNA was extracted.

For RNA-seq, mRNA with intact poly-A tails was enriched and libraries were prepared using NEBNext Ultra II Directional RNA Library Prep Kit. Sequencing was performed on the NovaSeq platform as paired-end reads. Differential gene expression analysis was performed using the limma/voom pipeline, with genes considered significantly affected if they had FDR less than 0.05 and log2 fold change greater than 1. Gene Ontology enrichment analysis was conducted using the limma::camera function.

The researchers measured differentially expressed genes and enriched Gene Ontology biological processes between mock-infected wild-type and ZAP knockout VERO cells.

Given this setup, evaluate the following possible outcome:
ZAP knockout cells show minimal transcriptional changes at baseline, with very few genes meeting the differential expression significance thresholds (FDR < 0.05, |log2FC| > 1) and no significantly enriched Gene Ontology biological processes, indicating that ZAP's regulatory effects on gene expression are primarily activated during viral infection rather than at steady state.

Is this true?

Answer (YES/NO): NO